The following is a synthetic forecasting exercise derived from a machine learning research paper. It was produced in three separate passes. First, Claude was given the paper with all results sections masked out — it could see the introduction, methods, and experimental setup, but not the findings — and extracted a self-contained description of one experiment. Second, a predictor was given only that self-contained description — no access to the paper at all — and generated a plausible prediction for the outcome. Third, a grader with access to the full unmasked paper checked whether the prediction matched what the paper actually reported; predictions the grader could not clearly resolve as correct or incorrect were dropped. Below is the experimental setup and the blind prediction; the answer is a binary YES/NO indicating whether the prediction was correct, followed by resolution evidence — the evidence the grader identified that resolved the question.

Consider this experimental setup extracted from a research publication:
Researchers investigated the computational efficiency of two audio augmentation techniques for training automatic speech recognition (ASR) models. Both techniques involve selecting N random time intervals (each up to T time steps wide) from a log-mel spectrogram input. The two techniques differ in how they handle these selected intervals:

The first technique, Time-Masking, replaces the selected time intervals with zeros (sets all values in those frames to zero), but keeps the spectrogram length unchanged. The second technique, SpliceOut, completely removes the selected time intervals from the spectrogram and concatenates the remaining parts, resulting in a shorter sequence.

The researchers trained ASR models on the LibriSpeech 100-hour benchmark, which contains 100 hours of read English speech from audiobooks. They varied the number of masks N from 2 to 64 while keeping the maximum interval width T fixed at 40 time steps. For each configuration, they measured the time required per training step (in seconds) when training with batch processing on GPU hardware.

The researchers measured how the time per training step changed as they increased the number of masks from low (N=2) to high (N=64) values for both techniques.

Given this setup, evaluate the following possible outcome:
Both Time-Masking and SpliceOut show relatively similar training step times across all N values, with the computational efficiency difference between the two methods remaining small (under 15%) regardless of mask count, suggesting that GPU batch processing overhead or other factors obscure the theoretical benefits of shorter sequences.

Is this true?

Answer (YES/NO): NO